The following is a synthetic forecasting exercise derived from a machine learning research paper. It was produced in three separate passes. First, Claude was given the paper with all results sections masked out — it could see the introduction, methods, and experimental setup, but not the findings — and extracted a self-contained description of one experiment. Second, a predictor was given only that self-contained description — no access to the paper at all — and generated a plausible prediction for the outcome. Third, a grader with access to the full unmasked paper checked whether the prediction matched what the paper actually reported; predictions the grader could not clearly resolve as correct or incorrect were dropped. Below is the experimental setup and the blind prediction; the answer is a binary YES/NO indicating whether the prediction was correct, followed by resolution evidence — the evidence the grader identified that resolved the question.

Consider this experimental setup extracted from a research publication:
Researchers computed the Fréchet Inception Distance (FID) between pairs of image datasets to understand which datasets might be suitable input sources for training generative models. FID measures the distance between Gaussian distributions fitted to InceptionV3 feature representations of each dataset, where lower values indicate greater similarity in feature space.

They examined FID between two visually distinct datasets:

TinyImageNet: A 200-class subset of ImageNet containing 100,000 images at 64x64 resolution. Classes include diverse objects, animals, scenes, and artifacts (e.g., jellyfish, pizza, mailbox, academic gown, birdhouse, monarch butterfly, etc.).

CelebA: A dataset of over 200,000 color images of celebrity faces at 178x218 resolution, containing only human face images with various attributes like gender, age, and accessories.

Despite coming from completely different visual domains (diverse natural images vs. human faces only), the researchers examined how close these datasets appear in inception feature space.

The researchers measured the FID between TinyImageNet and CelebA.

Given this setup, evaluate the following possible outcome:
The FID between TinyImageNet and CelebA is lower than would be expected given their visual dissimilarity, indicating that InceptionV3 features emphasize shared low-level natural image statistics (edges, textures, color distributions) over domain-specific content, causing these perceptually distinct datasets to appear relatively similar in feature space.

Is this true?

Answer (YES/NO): NO